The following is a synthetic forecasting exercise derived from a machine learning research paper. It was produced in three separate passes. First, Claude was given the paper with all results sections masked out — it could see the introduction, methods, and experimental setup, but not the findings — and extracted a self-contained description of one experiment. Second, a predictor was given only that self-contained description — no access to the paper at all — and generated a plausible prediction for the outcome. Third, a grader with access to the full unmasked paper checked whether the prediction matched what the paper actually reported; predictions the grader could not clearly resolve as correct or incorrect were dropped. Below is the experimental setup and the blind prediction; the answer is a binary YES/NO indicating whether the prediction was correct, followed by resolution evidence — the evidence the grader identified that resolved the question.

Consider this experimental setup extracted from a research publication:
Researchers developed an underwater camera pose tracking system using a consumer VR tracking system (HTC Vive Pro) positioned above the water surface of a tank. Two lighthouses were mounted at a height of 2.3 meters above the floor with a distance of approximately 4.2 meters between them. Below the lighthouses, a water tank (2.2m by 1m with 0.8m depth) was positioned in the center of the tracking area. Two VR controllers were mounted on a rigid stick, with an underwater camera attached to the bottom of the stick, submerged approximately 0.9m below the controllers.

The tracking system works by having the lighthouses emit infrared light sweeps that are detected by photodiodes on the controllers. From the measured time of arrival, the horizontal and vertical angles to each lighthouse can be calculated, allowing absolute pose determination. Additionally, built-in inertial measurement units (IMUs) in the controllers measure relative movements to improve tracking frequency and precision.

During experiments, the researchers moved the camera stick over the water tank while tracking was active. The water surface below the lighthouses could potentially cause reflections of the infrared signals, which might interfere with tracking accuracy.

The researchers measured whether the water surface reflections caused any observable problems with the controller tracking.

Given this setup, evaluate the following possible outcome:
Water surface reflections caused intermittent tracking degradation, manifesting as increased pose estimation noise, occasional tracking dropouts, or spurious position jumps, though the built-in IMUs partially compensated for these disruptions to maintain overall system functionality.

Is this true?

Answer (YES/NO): NO